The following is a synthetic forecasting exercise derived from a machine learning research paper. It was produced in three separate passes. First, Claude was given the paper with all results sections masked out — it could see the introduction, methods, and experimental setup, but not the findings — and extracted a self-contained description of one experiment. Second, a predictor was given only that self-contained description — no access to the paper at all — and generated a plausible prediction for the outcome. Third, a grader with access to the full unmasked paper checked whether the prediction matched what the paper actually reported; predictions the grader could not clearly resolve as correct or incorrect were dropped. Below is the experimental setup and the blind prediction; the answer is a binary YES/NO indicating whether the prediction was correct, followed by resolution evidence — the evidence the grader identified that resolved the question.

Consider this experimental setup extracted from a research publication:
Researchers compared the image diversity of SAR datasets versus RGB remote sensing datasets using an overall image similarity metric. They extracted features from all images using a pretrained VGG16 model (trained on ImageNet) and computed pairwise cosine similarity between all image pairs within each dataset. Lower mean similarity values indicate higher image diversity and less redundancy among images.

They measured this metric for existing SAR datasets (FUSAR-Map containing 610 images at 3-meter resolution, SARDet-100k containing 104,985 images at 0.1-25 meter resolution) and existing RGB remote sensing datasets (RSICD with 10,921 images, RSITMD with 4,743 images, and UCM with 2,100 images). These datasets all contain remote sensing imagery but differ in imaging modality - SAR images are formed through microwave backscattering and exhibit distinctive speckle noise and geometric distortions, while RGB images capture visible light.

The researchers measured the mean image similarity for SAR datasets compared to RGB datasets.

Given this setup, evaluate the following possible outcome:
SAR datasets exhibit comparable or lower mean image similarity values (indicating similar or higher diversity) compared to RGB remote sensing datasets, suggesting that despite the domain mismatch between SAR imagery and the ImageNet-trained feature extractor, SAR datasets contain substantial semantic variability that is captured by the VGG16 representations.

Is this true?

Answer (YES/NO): NO